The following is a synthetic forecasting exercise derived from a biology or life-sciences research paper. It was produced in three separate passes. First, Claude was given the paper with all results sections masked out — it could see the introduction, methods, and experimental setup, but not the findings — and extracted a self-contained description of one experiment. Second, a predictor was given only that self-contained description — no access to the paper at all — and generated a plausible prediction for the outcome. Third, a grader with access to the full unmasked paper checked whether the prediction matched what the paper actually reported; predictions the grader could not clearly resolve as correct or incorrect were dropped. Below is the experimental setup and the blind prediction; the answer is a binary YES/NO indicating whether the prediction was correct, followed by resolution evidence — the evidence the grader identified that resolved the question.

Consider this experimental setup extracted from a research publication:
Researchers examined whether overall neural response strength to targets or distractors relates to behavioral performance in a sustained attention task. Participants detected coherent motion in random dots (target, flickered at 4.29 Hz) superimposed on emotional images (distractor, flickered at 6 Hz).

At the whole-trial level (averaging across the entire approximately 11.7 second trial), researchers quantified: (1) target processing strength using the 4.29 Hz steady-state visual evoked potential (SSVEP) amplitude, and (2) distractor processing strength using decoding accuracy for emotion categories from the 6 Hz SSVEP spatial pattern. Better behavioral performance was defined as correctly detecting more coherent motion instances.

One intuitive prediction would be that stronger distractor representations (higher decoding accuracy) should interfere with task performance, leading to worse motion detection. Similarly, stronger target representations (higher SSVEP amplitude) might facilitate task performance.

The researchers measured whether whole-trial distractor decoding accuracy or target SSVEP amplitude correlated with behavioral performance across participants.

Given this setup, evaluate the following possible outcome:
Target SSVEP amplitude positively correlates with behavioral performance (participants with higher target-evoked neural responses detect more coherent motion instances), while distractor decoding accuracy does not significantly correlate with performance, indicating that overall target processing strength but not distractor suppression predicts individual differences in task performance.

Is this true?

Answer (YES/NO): NO